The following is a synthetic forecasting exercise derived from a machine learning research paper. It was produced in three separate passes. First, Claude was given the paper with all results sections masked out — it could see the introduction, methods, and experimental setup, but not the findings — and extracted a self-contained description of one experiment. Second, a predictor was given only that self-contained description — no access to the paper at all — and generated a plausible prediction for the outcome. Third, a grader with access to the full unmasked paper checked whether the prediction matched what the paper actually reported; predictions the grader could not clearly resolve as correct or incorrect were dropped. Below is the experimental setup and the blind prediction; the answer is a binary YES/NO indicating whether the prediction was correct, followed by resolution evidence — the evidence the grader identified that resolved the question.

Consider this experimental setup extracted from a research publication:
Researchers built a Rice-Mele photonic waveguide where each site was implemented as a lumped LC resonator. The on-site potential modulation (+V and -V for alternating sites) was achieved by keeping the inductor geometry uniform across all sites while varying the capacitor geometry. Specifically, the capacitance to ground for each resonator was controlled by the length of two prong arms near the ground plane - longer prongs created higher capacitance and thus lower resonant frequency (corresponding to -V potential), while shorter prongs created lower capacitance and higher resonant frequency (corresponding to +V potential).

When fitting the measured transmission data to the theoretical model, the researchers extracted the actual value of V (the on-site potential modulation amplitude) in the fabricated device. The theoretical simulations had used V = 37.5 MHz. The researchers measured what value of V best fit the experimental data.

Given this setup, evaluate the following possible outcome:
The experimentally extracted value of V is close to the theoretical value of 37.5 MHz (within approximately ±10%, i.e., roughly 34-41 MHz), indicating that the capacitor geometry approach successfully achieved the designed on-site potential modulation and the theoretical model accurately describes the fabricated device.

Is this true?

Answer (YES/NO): YES